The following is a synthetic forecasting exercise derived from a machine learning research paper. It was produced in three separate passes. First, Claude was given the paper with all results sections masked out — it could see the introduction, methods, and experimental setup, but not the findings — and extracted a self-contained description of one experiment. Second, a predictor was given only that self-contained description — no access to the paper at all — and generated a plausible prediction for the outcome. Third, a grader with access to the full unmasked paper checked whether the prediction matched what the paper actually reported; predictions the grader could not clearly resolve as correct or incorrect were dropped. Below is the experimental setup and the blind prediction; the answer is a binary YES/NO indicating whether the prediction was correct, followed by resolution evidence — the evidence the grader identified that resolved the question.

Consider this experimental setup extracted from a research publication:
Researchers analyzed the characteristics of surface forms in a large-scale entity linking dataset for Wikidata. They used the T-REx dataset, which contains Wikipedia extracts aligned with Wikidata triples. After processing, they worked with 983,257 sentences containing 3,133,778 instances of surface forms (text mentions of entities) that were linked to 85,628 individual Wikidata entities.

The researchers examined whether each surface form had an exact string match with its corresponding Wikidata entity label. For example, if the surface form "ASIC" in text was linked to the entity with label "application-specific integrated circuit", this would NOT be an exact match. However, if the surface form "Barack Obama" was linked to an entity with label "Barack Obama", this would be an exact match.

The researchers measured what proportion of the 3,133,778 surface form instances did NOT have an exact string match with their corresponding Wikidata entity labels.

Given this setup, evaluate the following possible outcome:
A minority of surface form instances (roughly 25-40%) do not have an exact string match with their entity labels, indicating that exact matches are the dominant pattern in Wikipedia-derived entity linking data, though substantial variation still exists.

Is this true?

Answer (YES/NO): NO